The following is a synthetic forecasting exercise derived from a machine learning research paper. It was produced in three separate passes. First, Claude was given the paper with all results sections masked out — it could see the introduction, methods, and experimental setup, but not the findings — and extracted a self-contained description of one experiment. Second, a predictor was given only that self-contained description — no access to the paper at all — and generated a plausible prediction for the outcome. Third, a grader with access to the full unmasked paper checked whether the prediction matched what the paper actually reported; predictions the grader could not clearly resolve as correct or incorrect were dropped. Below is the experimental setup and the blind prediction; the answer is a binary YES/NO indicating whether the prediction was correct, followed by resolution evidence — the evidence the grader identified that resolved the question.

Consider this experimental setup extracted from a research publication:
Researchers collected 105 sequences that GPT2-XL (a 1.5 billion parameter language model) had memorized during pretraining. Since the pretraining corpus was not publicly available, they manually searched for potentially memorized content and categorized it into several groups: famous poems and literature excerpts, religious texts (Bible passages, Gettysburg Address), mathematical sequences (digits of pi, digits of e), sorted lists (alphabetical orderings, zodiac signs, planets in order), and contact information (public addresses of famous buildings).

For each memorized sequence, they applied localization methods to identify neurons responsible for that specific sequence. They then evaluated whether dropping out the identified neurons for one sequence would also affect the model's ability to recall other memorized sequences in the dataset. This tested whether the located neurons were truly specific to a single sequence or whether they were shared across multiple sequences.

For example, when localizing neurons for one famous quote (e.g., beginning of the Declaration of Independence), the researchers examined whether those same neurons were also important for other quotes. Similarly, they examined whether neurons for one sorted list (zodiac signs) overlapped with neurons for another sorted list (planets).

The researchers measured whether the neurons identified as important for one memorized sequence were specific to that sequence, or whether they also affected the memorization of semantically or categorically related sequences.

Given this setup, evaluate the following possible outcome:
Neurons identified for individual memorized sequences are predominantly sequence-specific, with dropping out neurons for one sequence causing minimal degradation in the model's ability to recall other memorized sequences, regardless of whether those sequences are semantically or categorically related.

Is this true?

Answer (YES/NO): NO